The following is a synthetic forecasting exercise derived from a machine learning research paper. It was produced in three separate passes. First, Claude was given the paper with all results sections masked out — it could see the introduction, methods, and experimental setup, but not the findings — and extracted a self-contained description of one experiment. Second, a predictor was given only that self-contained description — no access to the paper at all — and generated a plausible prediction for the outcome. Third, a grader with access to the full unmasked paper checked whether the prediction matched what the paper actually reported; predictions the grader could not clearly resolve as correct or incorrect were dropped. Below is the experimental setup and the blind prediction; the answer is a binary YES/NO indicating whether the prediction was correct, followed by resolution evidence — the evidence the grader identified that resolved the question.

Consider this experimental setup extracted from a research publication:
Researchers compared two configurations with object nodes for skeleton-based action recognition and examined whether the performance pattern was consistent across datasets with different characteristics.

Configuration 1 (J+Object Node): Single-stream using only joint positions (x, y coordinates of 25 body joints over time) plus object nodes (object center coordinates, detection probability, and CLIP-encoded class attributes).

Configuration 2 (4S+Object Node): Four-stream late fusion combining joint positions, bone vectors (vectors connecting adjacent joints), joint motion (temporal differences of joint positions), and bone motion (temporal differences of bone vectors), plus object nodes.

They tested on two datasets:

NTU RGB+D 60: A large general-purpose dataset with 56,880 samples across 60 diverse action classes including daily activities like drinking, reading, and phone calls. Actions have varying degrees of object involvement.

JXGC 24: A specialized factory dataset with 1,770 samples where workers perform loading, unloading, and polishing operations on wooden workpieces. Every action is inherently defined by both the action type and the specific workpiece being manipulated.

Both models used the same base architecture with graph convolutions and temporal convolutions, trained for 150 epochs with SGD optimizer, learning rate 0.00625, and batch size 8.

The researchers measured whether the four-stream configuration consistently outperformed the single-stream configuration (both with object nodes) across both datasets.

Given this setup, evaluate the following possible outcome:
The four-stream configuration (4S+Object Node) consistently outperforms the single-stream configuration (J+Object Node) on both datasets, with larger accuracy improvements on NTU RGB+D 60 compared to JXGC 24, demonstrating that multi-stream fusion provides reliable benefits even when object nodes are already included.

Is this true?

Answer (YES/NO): NO